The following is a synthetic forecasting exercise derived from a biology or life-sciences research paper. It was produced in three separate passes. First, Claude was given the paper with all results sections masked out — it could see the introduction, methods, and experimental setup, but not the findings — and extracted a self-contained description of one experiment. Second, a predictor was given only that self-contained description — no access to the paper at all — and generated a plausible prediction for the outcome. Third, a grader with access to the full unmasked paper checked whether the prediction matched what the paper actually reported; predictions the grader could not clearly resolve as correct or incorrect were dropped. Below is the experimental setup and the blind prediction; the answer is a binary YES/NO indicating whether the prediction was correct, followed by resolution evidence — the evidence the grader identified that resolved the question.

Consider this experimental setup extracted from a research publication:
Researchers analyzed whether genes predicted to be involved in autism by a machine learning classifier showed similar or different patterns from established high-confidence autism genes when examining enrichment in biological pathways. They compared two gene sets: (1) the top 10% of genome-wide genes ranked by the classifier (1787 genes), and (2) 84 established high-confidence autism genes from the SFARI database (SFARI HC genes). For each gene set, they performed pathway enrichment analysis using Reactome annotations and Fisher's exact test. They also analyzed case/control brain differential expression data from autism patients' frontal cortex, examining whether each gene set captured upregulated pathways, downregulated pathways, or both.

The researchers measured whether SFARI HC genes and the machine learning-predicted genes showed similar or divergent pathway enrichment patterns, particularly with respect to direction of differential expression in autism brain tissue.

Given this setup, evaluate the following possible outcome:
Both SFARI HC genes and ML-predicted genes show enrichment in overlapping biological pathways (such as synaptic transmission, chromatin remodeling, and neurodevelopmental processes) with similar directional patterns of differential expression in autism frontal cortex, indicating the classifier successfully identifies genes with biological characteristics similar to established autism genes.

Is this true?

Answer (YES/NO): NO